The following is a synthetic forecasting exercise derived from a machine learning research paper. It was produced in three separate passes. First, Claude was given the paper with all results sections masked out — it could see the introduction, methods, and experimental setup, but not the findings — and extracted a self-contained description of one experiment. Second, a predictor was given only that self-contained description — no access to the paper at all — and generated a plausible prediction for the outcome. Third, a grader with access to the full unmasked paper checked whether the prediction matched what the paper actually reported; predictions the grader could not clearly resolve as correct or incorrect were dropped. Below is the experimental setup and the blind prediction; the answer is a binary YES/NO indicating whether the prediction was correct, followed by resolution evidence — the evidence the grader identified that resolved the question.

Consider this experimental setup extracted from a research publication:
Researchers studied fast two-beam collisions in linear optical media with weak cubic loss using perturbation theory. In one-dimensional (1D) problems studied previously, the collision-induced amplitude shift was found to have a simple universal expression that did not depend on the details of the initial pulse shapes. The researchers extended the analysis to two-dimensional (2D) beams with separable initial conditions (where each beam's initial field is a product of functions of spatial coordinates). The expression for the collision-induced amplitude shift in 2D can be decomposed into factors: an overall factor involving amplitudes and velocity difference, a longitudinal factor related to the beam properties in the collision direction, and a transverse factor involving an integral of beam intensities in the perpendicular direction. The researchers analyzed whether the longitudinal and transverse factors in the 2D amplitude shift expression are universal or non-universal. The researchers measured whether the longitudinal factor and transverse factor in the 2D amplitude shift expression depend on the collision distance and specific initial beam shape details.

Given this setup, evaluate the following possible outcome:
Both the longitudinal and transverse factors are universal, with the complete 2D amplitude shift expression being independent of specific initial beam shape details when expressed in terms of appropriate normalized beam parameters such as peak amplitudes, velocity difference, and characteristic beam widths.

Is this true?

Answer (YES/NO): NO